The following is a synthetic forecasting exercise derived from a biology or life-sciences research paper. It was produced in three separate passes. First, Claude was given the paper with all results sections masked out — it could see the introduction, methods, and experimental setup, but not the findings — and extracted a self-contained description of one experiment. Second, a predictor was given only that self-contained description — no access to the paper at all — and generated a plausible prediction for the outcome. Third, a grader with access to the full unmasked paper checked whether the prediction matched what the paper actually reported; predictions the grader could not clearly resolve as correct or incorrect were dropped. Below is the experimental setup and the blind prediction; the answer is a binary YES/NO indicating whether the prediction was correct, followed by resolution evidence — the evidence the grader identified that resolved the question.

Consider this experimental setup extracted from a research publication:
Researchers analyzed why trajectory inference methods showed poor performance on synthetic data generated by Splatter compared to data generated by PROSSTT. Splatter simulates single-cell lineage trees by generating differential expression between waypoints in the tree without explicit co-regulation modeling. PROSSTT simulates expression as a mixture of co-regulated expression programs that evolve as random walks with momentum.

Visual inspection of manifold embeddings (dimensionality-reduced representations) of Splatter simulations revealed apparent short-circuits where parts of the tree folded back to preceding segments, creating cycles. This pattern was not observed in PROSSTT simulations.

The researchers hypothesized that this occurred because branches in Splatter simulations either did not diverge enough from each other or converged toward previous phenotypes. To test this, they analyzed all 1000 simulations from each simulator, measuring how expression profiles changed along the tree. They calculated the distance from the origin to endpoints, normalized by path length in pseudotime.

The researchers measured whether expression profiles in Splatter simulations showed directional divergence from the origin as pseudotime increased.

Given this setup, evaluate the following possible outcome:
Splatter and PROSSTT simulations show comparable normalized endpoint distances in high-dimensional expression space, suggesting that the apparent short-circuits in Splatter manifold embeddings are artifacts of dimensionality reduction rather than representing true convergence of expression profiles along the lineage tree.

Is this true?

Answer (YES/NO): NO